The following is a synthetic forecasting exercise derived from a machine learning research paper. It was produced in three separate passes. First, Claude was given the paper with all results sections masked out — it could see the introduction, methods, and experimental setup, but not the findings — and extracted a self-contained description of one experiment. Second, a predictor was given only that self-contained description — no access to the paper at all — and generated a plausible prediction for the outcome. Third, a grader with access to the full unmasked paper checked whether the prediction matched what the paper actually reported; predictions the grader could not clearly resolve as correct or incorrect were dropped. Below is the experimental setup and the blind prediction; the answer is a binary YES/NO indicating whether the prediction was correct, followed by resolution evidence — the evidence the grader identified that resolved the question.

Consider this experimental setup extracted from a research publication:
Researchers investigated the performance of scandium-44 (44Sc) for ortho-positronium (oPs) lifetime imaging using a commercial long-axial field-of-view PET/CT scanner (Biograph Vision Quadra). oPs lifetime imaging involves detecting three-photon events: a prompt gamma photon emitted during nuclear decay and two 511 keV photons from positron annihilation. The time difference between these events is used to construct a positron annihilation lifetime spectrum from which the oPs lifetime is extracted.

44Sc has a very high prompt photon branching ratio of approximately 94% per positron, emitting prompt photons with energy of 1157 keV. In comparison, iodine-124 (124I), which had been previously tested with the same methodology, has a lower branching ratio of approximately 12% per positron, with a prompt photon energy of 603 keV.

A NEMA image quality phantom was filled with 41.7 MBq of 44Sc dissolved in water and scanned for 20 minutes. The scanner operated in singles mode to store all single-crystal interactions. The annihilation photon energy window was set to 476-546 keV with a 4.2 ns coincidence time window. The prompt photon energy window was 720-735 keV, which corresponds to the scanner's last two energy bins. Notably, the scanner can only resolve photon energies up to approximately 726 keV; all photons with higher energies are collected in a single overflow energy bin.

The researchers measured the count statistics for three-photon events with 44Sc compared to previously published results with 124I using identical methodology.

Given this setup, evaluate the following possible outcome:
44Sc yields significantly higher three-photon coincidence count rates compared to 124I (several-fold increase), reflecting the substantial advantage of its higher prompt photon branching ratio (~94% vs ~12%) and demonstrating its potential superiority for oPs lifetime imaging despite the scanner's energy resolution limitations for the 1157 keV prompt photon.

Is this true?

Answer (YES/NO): NO